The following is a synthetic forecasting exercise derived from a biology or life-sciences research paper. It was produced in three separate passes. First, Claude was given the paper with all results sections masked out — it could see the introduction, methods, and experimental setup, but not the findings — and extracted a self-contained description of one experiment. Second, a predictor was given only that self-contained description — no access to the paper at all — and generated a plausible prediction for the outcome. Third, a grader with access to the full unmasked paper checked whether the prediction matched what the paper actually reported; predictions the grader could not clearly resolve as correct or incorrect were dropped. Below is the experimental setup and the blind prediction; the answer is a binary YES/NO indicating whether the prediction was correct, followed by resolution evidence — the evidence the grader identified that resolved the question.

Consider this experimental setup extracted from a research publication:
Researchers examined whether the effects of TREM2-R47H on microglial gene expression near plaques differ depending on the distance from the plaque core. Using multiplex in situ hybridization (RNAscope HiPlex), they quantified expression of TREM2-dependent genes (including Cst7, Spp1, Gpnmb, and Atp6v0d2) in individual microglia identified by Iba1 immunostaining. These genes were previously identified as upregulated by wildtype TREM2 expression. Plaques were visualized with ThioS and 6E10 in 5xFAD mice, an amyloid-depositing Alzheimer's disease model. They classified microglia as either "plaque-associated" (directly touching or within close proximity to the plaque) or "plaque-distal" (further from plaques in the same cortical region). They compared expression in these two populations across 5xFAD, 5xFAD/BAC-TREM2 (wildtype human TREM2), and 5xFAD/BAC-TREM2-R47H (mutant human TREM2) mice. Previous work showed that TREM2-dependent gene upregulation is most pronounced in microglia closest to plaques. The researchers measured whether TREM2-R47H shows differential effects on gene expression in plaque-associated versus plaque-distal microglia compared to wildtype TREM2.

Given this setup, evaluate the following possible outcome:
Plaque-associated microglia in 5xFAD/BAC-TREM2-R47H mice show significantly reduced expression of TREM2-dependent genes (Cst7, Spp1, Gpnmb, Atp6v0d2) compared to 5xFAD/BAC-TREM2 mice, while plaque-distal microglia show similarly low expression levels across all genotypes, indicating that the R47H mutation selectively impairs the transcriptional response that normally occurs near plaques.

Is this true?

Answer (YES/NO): NO